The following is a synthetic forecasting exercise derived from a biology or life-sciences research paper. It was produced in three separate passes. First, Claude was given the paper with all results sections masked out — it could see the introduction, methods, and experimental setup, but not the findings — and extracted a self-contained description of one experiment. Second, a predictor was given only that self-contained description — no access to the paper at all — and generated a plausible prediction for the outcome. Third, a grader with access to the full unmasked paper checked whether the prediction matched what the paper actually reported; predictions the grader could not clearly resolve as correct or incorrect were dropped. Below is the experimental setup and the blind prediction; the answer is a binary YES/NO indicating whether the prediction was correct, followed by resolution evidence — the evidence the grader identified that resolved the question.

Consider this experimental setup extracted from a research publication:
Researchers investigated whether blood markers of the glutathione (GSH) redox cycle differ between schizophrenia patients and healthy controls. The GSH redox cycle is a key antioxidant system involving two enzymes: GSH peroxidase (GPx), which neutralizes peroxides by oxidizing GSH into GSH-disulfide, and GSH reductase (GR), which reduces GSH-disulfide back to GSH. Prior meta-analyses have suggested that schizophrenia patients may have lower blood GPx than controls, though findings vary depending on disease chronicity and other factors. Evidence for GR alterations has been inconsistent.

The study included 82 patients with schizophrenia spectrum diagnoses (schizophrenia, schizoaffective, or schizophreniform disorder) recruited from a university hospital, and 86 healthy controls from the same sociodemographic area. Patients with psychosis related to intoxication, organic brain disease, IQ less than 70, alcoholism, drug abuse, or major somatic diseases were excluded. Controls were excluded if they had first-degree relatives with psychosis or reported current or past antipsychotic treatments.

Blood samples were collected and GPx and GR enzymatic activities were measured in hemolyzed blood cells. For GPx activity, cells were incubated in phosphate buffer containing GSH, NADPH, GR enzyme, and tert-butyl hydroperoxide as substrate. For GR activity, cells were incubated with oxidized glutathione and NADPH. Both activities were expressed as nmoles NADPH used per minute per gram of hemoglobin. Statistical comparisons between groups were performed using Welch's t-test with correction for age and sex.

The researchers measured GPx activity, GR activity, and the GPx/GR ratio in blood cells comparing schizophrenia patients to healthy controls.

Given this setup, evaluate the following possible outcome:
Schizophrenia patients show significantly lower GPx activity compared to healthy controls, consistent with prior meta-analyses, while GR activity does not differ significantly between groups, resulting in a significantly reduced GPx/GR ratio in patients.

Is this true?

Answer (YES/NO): NO